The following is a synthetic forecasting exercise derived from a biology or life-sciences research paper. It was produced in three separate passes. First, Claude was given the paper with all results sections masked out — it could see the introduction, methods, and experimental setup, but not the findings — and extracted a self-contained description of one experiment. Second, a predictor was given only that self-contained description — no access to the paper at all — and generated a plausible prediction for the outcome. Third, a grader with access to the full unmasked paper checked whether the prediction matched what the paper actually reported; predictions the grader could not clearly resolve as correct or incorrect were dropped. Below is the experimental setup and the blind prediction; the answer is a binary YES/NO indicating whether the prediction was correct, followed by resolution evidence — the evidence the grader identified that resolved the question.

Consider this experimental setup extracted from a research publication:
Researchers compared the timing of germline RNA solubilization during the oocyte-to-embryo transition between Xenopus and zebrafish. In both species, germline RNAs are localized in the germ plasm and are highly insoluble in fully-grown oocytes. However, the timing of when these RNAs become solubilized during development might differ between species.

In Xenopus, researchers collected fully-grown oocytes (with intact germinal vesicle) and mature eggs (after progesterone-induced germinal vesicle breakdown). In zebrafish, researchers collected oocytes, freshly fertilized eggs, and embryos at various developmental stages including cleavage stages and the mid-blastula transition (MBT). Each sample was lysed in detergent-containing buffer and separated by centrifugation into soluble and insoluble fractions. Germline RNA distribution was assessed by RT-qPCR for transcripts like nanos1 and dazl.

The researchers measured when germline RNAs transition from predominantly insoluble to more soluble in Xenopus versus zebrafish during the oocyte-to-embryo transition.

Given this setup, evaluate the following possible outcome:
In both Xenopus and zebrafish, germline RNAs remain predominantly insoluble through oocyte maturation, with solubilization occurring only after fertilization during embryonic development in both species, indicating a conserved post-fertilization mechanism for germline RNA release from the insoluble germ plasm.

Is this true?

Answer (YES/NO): NO